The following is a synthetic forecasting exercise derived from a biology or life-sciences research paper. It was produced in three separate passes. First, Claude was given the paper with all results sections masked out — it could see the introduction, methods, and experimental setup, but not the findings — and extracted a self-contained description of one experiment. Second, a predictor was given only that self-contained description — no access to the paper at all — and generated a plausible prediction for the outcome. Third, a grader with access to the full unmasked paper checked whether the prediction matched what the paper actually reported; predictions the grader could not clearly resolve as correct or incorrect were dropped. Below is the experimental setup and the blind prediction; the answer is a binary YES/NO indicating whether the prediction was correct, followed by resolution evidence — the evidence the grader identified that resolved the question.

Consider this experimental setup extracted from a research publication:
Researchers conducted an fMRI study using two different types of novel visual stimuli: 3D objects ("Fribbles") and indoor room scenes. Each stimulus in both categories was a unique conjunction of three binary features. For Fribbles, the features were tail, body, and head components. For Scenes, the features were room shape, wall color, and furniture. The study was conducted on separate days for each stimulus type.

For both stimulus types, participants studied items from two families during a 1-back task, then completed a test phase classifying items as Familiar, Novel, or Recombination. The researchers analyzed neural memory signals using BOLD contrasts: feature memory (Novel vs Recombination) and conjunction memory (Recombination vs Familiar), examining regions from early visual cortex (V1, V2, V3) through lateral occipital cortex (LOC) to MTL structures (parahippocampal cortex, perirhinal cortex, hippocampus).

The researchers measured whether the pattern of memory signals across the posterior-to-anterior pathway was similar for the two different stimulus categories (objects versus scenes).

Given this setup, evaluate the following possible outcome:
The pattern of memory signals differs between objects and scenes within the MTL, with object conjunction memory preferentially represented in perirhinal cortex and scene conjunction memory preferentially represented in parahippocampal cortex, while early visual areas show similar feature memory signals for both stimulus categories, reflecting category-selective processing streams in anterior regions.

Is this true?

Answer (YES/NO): NO